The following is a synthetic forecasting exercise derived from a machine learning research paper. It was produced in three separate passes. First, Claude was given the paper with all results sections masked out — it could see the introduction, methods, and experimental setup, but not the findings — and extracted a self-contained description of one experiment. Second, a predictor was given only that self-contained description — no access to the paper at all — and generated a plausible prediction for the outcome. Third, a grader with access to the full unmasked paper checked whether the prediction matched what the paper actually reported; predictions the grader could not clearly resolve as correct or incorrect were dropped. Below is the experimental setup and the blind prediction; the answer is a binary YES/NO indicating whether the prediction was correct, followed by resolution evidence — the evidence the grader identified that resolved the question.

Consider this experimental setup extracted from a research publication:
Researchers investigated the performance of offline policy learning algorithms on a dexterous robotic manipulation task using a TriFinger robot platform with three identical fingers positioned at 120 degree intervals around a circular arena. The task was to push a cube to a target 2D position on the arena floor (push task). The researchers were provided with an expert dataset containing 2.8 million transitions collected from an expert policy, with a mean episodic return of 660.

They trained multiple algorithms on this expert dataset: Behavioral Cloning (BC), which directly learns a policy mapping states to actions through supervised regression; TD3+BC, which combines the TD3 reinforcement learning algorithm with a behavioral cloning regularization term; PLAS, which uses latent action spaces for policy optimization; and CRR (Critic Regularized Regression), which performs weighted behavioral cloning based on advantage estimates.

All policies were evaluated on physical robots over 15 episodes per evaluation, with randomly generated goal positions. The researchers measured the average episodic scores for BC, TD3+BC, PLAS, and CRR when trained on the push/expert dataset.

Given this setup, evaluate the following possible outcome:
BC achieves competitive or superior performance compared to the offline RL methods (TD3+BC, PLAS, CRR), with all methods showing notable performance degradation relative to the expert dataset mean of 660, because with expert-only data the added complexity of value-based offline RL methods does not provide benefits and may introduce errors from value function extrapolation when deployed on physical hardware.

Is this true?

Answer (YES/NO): YES